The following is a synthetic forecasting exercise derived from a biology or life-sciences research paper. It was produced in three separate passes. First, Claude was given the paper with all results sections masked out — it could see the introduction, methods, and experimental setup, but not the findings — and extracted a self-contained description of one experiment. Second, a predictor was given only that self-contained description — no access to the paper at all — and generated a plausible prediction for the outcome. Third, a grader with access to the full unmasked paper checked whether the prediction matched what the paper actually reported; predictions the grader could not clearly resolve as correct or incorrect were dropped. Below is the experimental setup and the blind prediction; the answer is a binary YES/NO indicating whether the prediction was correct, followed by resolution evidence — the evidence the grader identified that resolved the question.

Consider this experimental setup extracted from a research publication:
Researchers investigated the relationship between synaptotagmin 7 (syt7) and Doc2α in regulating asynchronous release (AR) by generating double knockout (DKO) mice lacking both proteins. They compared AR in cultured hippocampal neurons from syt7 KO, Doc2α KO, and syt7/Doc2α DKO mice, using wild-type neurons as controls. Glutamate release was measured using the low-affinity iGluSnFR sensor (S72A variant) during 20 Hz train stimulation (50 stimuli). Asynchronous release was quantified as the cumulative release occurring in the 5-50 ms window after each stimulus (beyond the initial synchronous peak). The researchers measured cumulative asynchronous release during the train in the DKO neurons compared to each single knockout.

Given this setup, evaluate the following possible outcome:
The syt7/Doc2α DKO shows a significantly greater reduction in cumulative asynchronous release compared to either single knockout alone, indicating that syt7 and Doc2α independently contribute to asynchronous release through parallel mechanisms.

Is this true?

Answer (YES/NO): NO